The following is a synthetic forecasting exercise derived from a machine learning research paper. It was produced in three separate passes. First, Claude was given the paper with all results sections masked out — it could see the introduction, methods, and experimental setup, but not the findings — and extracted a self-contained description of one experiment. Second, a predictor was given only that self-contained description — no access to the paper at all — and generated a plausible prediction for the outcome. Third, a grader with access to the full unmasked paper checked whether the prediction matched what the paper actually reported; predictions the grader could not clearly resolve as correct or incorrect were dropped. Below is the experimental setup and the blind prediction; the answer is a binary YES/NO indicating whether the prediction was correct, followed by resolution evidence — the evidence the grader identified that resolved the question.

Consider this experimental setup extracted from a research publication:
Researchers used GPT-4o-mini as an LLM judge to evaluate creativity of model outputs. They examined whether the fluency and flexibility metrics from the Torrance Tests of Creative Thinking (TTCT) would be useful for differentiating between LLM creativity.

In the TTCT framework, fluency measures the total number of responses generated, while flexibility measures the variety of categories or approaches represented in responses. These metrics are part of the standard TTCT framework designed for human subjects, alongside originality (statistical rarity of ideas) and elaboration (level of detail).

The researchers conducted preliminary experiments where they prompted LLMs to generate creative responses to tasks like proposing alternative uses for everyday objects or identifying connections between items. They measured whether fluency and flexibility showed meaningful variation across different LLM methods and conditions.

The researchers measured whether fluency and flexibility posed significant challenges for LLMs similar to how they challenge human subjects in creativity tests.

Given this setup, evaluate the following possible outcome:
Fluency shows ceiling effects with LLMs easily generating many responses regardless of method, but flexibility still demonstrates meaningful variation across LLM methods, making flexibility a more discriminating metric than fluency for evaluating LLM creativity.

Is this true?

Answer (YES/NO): NO